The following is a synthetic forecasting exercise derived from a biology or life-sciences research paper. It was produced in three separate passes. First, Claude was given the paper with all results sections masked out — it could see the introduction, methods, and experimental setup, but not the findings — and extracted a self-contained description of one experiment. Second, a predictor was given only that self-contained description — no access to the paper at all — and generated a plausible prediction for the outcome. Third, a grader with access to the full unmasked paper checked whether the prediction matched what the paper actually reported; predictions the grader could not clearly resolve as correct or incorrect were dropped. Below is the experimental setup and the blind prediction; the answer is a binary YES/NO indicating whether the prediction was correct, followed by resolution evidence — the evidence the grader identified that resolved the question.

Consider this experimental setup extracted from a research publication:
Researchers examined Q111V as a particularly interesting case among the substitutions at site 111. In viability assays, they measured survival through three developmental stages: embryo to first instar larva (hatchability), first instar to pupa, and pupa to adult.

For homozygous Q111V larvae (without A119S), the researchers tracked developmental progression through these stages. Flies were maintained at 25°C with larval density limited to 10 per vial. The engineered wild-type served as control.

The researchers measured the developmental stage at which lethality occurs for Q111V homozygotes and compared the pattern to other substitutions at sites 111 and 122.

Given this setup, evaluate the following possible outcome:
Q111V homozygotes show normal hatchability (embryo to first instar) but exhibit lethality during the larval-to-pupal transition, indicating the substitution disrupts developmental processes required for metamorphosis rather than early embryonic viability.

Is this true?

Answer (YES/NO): NO